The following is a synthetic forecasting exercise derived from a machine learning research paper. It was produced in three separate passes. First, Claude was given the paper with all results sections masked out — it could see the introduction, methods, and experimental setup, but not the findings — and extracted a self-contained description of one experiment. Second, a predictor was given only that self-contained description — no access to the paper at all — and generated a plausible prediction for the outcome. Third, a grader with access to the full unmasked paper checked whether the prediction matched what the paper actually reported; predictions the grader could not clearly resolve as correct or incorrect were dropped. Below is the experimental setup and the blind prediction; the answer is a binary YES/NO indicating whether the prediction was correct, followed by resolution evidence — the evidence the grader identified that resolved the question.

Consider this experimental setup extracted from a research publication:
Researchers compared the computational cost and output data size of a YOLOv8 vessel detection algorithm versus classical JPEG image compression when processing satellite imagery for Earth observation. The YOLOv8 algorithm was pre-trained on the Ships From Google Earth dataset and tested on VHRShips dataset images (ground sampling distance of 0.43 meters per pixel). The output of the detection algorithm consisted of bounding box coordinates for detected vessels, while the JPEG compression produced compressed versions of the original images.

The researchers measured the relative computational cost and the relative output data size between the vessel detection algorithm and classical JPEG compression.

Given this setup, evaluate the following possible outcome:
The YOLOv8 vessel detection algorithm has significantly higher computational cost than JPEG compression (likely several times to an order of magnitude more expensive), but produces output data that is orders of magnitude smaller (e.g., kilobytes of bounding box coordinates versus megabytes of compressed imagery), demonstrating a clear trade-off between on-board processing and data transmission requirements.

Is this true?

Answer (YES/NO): YES